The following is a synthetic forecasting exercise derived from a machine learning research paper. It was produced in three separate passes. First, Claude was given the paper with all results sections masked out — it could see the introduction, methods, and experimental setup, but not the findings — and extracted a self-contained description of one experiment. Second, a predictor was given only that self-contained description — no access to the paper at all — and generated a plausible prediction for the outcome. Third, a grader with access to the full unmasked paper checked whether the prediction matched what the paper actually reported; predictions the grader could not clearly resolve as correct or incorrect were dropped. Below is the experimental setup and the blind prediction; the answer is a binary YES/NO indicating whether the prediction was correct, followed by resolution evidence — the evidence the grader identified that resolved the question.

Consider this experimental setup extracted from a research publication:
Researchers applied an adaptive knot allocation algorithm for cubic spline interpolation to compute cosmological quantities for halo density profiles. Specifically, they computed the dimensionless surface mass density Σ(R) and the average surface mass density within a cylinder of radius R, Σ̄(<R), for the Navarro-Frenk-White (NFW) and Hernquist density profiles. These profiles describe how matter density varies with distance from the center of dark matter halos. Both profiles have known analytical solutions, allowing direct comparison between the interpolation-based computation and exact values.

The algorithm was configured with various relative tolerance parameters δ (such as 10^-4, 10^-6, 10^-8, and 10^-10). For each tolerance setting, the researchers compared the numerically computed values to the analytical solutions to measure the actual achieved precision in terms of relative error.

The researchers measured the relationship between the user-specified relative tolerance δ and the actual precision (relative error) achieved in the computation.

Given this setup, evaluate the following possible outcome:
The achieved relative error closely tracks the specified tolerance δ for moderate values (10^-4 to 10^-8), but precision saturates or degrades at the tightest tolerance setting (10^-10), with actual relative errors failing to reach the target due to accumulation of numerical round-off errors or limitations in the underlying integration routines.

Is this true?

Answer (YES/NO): NO